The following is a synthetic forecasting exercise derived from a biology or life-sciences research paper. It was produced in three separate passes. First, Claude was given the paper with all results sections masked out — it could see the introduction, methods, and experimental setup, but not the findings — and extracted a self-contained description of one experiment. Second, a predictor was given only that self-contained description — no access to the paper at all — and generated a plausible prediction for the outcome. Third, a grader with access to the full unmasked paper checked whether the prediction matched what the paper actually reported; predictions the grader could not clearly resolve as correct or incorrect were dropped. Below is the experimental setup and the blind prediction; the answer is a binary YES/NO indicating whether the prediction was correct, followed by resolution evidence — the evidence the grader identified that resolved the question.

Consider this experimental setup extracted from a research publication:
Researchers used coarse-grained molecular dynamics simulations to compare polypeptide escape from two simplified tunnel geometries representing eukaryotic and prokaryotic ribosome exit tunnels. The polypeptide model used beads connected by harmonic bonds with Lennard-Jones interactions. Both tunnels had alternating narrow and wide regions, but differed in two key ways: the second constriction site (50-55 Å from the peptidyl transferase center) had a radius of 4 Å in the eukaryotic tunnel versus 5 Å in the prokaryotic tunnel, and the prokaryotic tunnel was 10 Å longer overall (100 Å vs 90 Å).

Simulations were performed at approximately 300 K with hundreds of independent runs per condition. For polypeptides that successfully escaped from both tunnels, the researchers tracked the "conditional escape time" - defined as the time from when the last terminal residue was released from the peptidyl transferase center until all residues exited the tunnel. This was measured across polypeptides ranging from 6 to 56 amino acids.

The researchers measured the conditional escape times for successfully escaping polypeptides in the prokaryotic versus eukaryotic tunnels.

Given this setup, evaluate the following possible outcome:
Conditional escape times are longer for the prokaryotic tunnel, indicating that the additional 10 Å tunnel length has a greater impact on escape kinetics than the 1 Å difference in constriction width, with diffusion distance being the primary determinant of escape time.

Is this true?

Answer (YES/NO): NO